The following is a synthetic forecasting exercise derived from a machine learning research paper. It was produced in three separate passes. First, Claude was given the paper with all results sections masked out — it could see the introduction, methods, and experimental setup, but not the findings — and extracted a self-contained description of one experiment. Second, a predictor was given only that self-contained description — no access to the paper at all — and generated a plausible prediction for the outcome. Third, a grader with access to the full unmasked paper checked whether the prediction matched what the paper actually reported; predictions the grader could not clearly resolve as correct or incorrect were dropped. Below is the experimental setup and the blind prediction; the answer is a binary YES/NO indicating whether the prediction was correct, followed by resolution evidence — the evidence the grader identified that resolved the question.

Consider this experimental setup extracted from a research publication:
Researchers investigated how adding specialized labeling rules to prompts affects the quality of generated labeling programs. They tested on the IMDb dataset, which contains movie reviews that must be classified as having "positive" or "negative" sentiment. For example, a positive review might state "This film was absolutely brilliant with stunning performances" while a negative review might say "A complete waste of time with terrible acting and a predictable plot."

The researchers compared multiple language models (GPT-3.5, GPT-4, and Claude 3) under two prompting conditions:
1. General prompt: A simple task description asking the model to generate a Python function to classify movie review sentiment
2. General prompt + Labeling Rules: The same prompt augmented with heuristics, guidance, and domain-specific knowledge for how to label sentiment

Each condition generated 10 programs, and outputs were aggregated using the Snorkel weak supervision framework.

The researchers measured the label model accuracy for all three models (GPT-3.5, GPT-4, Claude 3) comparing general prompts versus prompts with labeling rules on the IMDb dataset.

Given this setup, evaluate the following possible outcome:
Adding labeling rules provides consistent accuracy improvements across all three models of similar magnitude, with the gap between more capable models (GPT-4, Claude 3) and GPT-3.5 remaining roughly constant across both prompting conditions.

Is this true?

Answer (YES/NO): NO